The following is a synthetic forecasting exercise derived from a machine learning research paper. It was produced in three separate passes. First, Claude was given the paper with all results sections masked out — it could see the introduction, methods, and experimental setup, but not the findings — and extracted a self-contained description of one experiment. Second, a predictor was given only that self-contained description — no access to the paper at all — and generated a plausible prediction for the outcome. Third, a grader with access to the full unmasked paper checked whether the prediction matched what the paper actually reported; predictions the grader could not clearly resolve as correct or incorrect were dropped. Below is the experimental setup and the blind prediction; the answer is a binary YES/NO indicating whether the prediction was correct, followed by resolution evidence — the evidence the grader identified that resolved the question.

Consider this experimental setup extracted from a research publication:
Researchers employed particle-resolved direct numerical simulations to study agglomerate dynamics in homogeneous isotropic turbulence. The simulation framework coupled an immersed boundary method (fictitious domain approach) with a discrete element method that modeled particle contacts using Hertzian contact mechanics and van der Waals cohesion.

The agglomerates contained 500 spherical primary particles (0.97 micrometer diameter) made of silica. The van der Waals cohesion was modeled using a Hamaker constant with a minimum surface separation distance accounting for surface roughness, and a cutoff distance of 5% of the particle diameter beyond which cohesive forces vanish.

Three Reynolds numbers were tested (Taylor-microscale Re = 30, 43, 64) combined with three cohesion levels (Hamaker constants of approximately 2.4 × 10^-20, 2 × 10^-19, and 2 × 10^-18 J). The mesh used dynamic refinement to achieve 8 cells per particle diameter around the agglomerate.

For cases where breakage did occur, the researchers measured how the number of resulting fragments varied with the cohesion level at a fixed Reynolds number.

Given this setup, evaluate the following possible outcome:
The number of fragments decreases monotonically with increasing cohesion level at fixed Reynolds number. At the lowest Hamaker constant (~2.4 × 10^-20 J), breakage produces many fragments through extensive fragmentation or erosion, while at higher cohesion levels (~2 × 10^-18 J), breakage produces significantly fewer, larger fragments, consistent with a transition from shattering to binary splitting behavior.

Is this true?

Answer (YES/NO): NO